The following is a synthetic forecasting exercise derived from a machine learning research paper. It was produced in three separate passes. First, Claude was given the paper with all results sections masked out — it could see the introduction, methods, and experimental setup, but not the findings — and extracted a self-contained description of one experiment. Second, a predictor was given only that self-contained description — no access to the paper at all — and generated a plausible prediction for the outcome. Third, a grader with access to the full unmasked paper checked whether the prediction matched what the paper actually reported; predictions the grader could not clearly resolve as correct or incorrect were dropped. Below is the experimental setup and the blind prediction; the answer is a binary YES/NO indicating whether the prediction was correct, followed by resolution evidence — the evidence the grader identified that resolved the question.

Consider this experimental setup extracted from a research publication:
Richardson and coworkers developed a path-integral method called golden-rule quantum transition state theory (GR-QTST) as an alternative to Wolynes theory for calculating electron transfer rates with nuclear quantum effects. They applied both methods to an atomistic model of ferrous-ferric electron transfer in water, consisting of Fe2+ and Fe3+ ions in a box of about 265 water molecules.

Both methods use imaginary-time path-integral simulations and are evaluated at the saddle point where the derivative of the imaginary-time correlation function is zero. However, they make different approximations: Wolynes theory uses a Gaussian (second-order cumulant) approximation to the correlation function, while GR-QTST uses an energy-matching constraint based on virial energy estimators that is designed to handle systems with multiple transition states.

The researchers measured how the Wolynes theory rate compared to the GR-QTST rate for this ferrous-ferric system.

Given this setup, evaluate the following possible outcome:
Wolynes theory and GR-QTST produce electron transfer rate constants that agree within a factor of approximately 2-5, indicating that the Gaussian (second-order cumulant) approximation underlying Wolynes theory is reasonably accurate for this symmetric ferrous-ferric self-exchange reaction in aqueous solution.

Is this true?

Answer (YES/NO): NO